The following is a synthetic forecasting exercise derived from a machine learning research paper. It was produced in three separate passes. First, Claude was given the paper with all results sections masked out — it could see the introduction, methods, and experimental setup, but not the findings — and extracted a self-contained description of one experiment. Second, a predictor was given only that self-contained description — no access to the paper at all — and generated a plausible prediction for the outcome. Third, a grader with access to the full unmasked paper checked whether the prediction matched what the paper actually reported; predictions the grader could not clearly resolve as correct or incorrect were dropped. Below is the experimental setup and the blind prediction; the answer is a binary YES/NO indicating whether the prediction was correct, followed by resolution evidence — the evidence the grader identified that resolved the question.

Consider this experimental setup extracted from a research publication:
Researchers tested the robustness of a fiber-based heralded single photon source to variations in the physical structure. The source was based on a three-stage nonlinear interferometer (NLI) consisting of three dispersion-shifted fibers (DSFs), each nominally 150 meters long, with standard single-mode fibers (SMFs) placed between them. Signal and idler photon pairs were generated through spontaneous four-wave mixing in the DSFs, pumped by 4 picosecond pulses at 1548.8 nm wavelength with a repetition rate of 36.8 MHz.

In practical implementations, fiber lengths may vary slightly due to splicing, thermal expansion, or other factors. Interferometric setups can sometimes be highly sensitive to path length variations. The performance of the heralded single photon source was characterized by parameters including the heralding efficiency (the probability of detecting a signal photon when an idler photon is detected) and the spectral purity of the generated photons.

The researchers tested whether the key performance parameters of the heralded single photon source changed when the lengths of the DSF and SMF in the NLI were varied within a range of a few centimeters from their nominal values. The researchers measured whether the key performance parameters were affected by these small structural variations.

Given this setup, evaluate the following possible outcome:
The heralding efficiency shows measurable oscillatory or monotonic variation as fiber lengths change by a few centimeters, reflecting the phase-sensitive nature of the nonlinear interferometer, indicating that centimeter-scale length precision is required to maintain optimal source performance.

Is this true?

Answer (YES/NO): NO